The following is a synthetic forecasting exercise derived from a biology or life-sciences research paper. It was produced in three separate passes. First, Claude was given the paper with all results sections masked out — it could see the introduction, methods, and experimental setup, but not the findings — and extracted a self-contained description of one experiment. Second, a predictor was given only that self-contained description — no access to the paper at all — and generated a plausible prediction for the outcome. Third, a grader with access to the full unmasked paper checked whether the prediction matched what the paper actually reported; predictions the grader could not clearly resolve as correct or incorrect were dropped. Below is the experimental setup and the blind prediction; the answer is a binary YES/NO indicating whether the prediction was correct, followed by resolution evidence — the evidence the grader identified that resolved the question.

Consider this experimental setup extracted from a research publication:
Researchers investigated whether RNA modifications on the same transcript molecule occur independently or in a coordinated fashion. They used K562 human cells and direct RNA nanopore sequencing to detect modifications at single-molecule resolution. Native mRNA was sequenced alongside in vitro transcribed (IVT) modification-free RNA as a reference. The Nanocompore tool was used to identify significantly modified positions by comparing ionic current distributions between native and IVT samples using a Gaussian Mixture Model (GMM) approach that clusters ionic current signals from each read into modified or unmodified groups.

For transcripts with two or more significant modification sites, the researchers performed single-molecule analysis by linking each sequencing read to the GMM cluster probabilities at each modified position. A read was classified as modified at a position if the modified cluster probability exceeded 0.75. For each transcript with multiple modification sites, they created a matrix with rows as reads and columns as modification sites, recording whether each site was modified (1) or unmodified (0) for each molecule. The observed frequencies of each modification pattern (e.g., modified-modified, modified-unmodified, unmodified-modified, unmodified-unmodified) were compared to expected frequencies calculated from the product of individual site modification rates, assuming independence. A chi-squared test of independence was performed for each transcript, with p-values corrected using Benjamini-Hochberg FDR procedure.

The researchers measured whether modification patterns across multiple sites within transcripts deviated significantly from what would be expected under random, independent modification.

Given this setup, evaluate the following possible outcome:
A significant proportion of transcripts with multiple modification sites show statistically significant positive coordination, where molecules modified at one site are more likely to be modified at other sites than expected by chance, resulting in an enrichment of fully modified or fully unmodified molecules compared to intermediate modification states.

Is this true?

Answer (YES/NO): NO